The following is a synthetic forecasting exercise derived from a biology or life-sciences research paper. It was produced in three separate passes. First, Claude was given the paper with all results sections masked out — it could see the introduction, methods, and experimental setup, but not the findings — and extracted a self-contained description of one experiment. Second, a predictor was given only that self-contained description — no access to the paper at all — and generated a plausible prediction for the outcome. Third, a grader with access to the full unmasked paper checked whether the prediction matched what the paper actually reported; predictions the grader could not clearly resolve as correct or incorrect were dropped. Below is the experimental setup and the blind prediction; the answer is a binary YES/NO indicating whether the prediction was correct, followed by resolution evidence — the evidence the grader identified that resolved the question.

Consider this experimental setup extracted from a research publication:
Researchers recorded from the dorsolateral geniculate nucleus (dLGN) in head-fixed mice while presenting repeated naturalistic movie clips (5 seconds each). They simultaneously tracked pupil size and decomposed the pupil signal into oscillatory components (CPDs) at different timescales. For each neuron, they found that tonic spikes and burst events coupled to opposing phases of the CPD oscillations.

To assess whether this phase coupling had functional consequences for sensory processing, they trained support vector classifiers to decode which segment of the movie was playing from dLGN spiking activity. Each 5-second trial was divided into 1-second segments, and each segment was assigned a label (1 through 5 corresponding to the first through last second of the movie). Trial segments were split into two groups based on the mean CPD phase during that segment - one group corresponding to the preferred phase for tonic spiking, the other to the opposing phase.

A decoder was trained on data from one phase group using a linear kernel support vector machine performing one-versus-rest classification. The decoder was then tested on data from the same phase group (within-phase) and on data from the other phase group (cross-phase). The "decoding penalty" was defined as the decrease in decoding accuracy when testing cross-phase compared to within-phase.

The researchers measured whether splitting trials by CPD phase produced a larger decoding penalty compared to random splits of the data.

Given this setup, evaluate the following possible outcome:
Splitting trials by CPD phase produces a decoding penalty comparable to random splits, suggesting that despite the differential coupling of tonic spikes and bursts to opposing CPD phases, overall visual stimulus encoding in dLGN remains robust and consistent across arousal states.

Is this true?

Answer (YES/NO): NO